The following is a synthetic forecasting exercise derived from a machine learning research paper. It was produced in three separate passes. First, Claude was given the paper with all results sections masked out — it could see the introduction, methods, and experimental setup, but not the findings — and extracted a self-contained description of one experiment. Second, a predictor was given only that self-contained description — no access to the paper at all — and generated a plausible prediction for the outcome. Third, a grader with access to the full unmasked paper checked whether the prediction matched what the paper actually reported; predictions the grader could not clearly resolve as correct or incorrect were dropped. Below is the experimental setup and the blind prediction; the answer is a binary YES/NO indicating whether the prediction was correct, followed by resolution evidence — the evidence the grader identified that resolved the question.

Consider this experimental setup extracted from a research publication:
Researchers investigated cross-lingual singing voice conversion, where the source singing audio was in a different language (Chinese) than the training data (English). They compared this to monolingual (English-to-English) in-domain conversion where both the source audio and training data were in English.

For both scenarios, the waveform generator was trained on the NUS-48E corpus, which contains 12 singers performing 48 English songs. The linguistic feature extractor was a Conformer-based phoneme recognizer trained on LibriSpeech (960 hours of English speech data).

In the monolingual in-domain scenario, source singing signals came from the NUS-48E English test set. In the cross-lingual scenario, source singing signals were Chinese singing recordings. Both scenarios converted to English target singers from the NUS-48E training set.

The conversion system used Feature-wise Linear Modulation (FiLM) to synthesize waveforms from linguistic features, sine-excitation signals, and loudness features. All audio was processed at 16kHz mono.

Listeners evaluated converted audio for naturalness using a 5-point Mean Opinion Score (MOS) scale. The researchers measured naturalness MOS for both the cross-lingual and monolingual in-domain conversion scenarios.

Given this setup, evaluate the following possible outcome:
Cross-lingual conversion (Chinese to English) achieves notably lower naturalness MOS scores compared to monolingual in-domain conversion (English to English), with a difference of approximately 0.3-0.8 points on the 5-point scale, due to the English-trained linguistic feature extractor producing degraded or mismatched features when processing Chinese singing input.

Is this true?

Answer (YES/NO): YES